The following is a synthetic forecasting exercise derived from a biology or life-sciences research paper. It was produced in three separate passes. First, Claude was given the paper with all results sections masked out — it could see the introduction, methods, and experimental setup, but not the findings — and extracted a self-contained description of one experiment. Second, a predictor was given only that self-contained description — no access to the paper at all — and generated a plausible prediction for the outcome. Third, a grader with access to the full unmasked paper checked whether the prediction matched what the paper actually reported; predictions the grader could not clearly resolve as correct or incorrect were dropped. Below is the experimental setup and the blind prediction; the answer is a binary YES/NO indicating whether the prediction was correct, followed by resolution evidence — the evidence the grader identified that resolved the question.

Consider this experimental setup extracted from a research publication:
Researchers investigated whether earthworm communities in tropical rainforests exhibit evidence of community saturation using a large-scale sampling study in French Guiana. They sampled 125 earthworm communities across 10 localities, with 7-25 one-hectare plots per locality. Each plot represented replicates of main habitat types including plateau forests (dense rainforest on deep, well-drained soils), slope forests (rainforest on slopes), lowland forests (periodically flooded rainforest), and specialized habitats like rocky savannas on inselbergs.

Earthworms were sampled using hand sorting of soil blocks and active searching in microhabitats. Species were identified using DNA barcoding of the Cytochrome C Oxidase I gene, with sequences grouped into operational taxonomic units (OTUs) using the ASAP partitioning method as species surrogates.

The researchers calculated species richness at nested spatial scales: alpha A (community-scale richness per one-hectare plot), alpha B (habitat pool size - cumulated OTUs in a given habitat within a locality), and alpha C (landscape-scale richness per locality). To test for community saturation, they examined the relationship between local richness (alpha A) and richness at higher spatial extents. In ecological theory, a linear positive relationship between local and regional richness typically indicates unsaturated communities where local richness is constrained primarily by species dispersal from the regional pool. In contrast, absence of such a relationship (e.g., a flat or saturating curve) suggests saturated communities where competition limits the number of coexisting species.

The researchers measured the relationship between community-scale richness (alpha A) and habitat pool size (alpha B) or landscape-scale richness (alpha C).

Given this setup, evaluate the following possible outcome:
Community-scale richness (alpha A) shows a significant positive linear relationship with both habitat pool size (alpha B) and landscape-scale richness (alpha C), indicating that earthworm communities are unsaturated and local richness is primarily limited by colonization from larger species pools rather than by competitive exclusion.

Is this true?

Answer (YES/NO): NO